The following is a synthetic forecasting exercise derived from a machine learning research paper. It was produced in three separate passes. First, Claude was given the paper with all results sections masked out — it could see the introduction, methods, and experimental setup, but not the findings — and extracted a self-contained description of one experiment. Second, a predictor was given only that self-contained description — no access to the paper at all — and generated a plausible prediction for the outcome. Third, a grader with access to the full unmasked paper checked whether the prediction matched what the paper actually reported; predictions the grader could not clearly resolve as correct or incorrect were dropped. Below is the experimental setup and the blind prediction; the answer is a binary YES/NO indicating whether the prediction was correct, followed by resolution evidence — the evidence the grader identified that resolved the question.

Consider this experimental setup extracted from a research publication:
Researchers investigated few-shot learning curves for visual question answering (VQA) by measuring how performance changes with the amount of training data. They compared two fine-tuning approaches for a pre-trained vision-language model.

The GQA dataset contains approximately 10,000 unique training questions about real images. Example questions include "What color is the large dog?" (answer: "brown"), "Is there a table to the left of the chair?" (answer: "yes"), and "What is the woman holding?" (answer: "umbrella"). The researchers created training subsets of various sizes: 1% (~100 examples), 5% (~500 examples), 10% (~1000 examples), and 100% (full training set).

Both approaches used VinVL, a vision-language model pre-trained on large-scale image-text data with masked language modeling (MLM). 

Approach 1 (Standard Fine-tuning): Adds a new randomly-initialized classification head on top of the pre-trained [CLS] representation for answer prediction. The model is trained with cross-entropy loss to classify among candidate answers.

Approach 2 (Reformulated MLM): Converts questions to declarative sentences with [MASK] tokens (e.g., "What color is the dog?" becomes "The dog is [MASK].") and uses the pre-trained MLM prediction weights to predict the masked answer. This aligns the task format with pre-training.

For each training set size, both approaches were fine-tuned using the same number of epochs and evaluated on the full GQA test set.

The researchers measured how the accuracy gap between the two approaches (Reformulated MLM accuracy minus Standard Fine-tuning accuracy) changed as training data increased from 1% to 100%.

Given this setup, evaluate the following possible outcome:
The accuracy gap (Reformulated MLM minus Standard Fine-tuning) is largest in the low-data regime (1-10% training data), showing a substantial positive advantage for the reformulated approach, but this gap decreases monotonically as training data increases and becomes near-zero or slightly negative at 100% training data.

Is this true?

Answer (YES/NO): NO